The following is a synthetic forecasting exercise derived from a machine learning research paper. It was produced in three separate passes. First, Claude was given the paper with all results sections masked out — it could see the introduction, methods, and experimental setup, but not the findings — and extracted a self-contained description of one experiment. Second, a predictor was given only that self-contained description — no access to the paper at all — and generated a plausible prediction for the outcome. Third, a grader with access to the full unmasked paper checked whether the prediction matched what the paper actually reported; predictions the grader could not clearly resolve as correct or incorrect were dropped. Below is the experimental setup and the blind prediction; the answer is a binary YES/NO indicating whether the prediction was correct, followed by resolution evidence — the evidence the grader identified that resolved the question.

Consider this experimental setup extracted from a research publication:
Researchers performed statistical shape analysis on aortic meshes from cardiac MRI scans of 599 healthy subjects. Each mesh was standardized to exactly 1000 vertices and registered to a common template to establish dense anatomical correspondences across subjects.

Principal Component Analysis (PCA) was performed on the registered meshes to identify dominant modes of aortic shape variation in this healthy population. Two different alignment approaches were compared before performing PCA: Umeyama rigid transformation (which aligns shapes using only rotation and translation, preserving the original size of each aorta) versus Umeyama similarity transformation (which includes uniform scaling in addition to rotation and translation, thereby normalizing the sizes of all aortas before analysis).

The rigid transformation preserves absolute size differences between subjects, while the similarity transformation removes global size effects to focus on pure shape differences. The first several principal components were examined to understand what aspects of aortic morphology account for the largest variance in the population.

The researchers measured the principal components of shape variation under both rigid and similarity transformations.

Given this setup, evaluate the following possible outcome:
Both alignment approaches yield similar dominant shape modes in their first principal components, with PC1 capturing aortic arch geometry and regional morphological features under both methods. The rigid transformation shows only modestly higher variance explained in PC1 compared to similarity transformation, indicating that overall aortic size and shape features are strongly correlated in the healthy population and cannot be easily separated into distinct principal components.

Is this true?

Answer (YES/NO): NO